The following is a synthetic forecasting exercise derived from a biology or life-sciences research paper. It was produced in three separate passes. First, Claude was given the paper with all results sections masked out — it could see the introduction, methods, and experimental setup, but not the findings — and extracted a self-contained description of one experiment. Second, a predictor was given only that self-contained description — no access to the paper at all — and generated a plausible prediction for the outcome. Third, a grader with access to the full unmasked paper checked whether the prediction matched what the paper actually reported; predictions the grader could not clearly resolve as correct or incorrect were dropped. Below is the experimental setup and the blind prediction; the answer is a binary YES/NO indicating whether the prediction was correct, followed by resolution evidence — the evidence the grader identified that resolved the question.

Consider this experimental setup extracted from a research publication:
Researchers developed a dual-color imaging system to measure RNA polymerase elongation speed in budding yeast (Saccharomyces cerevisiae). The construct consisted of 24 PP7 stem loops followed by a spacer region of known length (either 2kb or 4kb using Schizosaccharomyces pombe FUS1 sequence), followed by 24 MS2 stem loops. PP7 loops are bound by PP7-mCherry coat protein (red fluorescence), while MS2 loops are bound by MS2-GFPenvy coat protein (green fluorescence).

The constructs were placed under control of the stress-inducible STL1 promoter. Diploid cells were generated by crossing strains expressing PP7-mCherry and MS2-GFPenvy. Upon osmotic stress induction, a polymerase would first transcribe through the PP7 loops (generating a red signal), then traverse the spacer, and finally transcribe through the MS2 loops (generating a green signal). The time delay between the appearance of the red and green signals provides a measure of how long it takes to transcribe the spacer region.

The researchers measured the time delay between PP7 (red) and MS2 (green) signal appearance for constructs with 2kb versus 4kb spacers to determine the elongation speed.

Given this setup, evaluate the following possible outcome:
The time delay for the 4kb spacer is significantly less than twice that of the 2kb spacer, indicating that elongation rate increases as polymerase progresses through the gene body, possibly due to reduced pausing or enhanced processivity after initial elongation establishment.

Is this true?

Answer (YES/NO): NO